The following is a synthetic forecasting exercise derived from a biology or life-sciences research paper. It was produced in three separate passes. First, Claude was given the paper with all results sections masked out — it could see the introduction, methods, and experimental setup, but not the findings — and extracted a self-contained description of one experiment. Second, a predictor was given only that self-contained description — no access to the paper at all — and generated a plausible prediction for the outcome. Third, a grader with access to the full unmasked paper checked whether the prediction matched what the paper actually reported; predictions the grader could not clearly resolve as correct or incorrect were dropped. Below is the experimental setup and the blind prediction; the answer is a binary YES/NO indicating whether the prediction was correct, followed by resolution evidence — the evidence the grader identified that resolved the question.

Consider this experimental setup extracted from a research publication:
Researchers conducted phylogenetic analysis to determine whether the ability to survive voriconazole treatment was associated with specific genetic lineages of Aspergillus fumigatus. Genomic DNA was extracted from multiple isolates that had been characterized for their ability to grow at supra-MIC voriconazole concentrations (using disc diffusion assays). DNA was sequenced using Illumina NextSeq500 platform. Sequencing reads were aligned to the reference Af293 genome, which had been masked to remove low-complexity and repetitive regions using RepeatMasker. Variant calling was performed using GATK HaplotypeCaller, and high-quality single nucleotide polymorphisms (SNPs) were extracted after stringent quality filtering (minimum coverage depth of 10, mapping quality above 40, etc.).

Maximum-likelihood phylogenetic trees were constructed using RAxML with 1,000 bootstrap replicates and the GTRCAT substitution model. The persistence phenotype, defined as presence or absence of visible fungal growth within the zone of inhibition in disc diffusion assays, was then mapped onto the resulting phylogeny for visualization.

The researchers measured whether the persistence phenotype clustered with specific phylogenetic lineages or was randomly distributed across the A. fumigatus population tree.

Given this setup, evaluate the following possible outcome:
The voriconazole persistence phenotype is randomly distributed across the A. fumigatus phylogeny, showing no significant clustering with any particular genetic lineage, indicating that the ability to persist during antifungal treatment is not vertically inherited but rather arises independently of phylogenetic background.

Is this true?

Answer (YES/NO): YES